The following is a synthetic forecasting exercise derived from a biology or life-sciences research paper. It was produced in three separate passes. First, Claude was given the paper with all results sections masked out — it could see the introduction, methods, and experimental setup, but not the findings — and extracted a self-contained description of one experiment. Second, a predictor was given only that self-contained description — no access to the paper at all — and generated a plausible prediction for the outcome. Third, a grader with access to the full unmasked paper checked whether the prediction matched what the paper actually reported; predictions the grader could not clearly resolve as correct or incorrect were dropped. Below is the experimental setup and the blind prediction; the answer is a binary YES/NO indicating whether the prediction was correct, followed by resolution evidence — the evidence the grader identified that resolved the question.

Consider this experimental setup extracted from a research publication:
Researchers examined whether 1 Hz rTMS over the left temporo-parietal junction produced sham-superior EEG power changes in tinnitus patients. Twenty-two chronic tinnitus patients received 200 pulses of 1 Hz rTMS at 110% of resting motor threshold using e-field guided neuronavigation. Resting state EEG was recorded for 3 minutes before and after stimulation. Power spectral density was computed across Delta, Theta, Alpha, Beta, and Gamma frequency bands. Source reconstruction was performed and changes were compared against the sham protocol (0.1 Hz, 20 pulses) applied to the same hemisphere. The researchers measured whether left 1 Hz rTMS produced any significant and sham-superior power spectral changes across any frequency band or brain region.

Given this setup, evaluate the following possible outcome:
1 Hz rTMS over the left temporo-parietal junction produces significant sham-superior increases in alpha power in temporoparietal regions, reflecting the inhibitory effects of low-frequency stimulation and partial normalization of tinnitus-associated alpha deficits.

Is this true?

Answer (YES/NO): NO